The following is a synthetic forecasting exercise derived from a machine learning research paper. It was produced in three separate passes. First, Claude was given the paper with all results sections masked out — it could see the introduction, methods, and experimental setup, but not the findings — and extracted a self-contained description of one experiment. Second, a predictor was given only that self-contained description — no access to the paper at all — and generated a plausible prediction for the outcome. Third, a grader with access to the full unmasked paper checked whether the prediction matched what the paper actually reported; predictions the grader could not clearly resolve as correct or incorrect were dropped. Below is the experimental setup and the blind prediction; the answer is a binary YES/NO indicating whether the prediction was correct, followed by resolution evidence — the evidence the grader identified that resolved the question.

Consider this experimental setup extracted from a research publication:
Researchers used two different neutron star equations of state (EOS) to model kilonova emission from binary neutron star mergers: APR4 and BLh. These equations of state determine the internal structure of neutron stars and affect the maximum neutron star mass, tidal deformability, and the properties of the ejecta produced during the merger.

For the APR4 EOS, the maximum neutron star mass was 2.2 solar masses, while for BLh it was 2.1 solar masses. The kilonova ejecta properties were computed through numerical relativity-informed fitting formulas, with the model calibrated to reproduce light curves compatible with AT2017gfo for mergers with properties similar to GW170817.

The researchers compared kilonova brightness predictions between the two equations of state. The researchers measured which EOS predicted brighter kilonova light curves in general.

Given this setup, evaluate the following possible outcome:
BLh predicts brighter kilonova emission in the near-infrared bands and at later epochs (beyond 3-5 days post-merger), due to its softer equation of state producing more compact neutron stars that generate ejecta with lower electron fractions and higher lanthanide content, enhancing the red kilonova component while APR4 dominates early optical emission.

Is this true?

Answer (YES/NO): NO